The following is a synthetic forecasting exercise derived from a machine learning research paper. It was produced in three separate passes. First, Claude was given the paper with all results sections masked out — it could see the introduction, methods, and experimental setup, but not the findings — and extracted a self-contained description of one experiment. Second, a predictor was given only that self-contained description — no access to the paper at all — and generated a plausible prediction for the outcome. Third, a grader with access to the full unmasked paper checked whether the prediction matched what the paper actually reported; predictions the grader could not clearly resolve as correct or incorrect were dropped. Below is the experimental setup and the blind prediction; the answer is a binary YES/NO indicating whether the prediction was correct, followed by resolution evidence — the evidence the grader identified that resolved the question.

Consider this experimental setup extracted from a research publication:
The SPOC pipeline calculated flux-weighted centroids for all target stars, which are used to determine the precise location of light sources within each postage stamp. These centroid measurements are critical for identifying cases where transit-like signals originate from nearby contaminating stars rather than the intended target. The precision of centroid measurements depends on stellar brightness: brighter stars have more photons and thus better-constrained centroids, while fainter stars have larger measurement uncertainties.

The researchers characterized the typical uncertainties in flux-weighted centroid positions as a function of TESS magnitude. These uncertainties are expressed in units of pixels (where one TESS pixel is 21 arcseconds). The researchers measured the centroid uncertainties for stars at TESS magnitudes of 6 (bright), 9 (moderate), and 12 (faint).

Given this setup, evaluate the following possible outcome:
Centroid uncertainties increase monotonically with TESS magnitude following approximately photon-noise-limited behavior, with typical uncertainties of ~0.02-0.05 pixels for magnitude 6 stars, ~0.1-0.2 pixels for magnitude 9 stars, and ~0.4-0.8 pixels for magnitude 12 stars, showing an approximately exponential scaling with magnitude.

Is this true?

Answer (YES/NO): NO